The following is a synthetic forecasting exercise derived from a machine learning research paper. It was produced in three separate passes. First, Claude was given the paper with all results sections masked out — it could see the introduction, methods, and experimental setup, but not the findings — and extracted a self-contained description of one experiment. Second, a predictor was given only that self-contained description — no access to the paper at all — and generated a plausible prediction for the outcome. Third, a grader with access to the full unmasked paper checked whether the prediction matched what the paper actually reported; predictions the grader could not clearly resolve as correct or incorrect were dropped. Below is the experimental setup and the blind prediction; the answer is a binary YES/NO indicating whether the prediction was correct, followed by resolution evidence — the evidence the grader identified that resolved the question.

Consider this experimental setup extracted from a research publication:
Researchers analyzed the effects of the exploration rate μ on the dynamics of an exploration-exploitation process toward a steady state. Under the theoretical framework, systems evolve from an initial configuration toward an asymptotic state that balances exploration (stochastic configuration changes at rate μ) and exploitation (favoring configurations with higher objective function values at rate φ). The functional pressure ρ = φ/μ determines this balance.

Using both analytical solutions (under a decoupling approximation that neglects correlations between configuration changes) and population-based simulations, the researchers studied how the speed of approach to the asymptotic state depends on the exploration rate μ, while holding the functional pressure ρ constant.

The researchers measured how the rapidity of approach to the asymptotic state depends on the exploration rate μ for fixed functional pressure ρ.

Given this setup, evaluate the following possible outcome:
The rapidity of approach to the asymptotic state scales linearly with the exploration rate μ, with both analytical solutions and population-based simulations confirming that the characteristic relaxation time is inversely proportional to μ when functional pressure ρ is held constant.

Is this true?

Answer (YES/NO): NO